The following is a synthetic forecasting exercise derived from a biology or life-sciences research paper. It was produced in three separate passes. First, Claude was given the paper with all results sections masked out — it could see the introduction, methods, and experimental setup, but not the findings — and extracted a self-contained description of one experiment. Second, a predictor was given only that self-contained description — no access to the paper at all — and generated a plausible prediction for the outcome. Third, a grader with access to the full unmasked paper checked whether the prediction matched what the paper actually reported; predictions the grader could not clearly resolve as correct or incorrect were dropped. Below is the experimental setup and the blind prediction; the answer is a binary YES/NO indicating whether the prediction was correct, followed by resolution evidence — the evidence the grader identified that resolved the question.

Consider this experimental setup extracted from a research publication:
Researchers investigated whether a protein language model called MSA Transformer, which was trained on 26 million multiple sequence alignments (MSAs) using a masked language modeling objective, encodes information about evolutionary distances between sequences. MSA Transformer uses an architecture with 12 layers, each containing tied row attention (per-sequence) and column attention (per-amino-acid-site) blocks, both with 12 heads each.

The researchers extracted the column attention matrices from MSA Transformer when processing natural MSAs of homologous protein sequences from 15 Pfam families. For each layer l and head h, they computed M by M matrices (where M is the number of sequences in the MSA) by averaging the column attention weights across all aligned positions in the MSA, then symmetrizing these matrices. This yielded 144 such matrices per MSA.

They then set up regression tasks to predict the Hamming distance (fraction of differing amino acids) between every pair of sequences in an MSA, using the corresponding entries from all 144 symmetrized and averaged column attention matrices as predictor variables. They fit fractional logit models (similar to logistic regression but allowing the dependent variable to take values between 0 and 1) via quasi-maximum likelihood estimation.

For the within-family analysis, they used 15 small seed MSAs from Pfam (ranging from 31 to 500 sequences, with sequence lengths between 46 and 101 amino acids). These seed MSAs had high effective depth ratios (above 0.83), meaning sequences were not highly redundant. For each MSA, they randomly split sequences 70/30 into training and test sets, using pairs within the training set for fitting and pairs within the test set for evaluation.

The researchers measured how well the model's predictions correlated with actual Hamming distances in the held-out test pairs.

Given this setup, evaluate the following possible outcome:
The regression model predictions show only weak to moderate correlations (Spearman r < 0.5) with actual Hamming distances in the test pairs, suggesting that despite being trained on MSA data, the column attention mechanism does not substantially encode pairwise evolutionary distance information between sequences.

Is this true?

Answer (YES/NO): NO